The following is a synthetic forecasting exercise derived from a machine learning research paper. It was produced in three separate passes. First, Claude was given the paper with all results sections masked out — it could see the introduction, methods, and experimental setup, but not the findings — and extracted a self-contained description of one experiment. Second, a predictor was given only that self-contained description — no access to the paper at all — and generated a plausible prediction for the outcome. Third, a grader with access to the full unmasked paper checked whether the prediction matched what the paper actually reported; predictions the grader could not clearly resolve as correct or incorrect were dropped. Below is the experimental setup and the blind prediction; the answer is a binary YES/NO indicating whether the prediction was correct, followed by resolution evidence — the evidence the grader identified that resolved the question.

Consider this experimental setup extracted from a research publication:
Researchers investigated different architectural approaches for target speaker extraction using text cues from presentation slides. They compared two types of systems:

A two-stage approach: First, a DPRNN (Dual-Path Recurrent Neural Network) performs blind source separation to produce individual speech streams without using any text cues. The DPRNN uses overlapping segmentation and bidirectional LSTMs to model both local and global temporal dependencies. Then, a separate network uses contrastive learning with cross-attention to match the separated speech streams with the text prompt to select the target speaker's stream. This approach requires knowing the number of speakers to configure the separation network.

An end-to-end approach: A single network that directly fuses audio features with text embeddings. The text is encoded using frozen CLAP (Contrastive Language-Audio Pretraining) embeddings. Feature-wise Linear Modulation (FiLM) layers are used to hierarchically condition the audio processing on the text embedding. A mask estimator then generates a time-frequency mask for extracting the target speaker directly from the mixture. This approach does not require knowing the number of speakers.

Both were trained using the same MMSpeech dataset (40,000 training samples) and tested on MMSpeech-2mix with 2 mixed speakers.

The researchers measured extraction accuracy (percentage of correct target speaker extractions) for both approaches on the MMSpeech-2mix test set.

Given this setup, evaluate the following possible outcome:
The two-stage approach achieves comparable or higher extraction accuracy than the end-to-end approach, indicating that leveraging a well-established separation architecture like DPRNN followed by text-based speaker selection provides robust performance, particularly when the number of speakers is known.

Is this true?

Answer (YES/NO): NO